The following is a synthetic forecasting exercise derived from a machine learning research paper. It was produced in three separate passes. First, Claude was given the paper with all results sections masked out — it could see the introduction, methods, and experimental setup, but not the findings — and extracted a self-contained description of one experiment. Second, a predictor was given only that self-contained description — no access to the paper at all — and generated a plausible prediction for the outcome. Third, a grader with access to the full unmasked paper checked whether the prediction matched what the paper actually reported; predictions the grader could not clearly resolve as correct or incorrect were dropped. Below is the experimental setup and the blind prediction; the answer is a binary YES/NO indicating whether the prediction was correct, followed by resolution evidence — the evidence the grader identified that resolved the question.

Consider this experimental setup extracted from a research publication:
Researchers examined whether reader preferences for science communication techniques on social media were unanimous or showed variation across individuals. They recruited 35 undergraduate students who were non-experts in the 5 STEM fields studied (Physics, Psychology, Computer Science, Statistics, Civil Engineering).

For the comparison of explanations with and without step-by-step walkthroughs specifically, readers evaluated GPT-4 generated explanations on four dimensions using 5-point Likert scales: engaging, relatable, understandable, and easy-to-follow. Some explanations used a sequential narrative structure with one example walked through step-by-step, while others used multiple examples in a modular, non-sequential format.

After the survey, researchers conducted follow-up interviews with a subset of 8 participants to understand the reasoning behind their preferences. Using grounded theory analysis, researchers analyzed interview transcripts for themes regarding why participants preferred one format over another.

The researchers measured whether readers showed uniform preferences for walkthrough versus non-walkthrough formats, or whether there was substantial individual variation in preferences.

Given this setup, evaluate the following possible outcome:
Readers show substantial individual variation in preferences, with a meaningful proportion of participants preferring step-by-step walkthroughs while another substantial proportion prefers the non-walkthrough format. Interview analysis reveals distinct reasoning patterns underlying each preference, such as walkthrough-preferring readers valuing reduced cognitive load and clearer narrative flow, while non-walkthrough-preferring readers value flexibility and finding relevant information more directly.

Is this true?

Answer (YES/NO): NO